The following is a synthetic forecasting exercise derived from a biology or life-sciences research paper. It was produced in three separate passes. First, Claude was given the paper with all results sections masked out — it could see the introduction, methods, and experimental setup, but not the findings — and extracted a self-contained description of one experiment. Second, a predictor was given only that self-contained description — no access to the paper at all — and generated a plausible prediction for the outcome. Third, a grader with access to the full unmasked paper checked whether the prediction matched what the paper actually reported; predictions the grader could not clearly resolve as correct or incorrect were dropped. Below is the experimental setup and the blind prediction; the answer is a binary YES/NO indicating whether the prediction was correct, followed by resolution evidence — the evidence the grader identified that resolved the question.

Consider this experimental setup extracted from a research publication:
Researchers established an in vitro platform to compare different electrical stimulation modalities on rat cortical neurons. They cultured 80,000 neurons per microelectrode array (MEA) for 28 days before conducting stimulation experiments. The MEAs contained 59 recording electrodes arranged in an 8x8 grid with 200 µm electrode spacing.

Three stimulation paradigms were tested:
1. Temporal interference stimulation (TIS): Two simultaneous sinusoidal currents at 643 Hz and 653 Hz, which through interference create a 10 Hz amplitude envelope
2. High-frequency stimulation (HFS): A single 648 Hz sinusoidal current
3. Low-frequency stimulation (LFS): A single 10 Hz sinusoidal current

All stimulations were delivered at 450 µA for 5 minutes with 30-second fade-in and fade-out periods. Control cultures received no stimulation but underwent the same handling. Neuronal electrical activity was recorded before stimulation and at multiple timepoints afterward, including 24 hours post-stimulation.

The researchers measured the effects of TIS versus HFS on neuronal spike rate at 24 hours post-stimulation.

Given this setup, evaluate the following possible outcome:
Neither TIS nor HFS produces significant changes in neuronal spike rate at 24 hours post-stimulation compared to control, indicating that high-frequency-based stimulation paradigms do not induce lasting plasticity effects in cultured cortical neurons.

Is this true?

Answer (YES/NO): NO